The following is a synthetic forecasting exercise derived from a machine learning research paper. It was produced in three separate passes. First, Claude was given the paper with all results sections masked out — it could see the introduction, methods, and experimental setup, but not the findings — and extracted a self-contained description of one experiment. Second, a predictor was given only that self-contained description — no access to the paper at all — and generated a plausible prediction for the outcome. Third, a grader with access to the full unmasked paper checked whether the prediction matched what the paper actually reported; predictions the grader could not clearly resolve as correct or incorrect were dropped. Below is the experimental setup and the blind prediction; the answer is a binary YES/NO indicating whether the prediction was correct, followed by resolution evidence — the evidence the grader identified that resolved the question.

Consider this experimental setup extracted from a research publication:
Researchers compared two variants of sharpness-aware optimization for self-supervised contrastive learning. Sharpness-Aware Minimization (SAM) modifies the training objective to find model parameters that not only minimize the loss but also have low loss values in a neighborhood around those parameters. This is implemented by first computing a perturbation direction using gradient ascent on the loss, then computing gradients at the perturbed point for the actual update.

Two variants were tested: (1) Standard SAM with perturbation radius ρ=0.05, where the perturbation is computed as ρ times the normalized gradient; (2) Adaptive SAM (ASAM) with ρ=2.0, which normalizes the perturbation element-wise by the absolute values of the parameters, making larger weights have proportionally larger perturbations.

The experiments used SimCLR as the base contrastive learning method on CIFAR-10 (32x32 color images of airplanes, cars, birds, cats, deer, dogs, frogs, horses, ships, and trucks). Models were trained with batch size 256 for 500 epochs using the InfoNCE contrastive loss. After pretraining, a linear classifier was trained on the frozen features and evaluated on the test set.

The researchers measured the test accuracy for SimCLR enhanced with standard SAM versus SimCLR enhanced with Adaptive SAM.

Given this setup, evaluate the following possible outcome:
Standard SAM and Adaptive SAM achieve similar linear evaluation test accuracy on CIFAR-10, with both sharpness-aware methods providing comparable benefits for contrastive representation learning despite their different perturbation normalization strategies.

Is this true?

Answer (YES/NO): NO